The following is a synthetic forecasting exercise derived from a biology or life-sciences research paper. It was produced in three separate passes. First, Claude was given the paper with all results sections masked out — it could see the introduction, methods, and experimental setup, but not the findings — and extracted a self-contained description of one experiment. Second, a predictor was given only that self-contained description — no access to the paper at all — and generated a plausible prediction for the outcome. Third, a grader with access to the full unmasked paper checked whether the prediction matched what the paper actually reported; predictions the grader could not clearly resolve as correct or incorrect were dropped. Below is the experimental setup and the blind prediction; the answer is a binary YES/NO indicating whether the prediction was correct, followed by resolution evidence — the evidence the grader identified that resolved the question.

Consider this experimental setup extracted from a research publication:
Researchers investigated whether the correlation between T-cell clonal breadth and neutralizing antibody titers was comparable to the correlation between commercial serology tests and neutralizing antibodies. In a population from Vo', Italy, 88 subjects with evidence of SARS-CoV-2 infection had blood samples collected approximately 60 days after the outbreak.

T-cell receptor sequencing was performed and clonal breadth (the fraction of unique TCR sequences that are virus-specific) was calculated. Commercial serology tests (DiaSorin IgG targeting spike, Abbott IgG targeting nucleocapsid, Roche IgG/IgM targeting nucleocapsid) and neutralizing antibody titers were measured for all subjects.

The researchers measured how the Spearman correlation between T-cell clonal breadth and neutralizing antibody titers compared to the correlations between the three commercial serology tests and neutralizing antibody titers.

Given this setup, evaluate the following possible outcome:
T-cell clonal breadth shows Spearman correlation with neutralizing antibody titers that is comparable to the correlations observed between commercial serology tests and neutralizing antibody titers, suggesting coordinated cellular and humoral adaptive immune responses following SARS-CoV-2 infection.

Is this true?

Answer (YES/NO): YES